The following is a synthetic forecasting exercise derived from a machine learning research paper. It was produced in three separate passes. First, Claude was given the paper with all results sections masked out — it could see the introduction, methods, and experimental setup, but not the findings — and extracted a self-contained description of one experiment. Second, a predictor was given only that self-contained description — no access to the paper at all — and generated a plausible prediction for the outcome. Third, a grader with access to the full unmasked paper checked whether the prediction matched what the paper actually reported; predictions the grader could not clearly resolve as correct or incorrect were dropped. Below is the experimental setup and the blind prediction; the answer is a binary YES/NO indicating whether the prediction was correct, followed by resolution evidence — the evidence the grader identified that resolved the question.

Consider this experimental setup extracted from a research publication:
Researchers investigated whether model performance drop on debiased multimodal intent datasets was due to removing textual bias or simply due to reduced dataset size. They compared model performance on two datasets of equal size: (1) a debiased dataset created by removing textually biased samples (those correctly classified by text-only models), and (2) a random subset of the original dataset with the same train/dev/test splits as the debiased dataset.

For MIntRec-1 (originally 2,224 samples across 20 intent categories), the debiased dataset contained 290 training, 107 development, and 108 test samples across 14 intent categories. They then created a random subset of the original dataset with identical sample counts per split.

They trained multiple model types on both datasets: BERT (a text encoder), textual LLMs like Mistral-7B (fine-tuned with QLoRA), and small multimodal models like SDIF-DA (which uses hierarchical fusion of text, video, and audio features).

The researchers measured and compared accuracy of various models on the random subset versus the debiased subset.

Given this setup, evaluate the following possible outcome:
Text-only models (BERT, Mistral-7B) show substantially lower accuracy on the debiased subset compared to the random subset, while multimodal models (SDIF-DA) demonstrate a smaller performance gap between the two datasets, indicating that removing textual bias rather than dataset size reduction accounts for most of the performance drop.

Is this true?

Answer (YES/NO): NO